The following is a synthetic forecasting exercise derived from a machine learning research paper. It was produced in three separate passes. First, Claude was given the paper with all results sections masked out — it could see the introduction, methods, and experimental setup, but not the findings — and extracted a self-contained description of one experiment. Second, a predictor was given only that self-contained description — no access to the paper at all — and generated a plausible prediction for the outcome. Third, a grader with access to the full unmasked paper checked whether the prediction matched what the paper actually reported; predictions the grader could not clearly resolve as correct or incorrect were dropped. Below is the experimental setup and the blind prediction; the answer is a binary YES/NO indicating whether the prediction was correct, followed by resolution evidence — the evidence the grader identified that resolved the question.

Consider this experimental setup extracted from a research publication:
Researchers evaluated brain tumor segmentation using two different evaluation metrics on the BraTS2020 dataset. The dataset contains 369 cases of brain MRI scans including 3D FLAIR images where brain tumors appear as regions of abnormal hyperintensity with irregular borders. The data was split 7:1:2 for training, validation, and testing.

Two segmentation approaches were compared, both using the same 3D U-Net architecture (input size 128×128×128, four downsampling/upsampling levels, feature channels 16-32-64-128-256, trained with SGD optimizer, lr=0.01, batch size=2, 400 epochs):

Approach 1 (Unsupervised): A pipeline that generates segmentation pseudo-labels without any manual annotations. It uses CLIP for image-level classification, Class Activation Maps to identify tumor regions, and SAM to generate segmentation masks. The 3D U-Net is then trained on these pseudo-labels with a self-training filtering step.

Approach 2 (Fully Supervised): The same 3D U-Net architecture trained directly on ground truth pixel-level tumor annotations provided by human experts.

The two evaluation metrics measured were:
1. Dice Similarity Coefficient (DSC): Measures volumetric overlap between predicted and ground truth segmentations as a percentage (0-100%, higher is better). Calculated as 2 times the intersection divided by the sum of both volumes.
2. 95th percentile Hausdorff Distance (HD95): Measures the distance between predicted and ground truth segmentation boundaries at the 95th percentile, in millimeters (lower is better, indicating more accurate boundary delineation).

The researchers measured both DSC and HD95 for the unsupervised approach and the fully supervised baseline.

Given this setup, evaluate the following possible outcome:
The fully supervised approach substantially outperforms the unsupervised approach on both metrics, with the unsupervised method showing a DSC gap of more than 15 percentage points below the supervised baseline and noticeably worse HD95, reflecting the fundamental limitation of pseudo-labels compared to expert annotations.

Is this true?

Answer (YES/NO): NO